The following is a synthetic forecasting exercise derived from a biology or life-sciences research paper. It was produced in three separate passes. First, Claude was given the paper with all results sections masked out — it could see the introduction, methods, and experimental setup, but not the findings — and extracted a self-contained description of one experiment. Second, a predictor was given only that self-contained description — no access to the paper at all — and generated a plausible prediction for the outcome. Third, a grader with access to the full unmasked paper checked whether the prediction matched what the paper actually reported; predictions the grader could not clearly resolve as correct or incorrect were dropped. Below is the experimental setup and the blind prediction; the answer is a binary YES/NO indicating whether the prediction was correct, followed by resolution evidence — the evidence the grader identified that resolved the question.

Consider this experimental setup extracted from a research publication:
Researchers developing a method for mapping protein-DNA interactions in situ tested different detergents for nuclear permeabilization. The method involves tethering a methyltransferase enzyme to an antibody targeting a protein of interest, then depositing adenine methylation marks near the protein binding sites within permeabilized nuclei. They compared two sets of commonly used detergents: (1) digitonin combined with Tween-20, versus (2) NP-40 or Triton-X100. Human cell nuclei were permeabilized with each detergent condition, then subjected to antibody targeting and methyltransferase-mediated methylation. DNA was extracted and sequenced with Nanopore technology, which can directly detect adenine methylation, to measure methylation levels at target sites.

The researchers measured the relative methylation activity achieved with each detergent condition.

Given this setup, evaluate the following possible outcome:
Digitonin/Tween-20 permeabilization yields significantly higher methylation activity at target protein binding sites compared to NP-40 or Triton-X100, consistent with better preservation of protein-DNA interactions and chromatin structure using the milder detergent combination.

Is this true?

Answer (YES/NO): YES